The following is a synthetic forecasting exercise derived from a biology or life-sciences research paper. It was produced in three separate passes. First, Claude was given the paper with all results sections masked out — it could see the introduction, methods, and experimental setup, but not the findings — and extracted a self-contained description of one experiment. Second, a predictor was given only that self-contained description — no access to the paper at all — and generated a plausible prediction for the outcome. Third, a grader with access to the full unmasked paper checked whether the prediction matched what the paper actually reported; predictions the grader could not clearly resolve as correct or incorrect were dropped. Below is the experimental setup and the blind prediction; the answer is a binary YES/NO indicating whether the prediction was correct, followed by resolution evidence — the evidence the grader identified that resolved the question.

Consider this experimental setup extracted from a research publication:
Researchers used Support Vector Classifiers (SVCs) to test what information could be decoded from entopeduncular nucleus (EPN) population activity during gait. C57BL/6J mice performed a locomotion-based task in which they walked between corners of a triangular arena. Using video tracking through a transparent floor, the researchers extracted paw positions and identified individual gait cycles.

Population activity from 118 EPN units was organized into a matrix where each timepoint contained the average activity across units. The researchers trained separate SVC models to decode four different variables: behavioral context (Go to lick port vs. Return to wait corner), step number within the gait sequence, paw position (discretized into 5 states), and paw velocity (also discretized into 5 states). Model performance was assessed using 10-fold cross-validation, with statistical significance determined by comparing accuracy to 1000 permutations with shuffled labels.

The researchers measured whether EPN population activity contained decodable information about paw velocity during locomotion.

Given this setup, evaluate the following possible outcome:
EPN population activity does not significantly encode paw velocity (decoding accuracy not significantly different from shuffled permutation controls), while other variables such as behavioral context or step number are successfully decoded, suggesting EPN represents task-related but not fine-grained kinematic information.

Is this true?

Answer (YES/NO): YES